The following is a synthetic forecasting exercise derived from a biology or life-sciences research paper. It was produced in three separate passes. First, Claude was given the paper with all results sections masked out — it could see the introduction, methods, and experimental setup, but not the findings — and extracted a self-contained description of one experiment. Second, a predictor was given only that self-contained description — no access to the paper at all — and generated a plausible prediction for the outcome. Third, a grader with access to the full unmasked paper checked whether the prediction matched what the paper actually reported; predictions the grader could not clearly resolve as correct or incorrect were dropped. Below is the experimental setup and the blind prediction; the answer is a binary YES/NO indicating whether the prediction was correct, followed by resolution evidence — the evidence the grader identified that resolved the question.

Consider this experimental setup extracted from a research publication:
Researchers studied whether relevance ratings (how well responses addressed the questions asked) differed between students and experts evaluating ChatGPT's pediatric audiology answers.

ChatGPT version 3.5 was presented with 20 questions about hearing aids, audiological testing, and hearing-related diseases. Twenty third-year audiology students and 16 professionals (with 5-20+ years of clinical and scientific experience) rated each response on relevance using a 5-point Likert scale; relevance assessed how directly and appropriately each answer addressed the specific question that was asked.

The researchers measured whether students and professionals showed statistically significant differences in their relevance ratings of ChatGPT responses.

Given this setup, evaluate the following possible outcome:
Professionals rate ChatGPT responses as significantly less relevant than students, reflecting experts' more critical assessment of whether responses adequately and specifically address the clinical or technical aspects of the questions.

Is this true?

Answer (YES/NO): NO